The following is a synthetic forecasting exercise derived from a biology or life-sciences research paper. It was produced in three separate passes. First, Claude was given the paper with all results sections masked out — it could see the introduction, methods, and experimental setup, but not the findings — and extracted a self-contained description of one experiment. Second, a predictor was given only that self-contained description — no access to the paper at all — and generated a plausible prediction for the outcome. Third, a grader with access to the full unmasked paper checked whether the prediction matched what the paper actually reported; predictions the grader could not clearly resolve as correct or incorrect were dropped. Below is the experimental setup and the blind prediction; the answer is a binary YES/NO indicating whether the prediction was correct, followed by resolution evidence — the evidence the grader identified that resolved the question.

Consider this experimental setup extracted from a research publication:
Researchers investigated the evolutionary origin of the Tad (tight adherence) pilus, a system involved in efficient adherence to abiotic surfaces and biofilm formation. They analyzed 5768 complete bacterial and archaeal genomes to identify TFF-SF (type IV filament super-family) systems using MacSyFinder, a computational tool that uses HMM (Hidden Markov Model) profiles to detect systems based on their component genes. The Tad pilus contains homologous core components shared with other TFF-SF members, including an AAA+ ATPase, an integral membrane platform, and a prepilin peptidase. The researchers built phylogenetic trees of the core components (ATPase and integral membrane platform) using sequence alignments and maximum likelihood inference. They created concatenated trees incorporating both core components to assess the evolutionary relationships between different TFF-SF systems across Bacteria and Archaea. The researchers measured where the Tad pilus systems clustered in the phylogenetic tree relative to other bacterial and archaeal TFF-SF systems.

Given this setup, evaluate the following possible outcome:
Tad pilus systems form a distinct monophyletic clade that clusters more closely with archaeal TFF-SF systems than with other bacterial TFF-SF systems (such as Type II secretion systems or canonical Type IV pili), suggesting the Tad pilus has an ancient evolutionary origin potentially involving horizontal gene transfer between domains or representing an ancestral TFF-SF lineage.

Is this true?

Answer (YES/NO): YES